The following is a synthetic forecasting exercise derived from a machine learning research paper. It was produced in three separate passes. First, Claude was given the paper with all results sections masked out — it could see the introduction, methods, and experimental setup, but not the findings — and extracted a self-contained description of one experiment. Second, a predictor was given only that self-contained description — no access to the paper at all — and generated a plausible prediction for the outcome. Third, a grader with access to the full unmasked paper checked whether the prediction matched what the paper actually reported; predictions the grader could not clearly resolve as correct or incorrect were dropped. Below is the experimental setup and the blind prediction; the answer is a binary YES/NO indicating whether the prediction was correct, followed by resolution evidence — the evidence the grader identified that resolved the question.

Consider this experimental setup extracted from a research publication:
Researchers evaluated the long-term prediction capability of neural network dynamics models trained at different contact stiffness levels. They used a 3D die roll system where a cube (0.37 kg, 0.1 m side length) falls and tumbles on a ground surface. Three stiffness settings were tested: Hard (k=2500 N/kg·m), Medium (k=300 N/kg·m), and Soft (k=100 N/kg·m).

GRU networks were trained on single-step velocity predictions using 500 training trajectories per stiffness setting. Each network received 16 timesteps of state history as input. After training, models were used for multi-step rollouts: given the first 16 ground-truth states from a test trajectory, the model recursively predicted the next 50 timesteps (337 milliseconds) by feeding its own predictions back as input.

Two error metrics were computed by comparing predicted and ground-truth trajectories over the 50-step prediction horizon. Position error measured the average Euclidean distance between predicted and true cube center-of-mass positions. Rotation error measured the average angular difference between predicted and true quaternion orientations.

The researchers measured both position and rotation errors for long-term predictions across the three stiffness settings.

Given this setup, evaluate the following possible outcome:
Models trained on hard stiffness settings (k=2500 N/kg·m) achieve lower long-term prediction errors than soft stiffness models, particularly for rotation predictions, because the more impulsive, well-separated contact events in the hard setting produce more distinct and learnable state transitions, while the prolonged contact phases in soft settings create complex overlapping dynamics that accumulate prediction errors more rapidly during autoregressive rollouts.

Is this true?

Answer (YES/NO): NO